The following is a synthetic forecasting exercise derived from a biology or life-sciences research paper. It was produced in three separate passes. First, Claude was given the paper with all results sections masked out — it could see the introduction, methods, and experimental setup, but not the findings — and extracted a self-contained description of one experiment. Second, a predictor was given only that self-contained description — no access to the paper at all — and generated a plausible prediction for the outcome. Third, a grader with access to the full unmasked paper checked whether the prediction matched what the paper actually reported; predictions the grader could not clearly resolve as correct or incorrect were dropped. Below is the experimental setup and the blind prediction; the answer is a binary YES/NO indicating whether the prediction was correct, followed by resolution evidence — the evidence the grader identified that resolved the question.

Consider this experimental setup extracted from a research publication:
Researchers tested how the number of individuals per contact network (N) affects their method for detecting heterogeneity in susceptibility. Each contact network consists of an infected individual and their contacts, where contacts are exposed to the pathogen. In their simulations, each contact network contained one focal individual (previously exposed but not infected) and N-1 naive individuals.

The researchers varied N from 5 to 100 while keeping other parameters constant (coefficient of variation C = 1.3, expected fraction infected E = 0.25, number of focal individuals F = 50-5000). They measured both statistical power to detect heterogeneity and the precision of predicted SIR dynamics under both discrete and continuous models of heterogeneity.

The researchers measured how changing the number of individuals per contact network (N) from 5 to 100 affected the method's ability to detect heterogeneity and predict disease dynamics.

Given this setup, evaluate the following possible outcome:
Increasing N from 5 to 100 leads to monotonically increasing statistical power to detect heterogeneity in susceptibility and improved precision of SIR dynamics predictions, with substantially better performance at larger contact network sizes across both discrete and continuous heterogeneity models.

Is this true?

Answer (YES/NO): NO